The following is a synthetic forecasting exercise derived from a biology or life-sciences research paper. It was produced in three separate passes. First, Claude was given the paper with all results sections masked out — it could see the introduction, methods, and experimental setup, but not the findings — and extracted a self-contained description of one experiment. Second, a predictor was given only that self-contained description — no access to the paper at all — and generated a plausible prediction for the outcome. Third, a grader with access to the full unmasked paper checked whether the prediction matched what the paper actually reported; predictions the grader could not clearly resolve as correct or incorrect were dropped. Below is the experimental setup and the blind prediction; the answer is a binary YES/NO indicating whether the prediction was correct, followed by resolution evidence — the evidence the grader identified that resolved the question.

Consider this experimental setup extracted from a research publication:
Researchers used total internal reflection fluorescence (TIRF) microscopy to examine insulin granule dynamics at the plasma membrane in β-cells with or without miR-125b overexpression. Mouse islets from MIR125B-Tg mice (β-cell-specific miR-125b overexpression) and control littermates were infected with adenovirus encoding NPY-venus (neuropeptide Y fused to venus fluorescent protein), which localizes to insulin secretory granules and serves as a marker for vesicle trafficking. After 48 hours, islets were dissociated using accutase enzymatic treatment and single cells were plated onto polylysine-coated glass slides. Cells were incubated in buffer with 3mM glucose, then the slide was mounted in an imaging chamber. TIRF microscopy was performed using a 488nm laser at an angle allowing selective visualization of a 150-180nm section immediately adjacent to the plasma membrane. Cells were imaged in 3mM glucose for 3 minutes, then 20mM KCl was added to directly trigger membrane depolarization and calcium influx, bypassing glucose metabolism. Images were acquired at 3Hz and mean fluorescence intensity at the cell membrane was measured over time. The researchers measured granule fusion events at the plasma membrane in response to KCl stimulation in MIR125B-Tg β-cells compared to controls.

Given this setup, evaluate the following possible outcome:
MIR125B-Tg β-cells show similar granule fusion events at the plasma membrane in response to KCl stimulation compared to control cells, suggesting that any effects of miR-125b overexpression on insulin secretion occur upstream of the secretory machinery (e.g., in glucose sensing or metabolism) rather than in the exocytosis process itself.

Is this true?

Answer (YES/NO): YES